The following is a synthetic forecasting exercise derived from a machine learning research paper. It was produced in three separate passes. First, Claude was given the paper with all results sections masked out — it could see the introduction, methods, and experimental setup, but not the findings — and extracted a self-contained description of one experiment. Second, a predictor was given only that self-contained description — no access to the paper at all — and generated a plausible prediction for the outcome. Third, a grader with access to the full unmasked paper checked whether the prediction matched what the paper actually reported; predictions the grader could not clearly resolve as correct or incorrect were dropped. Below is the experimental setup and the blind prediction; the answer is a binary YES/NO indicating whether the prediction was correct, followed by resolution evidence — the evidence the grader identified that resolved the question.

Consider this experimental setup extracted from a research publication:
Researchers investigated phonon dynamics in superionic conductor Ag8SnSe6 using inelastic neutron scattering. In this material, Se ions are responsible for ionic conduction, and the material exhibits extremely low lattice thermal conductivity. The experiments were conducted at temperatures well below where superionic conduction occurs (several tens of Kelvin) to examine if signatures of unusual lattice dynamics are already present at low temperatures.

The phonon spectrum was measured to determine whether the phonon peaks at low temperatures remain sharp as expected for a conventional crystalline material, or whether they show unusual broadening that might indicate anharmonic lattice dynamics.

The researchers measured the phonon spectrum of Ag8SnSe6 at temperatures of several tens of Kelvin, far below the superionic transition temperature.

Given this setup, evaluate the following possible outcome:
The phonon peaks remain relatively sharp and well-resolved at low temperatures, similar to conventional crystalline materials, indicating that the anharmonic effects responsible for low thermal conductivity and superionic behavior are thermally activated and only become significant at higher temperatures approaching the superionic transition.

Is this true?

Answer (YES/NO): NO